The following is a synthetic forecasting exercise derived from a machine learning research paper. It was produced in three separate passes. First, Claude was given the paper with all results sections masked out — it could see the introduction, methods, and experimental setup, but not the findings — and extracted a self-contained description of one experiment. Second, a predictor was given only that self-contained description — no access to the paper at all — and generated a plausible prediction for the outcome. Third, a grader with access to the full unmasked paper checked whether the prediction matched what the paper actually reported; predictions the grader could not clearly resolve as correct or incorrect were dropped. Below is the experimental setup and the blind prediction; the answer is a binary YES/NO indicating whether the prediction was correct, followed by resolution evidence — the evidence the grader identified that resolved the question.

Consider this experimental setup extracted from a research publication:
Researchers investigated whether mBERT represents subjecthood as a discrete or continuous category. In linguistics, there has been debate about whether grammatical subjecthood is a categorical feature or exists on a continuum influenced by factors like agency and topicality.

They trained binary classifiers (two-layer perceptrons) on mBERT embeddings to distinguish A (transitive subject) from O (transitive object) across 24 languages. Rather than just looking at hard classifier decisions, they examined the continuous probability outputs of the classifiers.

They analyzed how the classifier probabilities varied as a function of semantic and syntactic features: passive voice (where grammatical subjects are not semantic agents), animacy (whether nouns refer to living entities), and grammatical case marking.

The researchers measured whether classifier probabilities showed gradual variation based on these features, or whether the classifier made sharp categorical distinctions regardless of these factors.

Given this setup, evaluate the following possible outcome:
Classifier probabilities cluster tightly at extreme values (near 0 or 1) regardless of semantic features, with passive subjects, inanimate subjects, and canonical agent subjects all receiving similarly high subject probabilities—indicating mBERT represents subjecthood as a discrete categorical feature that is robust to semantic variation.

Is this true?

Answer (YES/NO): NO